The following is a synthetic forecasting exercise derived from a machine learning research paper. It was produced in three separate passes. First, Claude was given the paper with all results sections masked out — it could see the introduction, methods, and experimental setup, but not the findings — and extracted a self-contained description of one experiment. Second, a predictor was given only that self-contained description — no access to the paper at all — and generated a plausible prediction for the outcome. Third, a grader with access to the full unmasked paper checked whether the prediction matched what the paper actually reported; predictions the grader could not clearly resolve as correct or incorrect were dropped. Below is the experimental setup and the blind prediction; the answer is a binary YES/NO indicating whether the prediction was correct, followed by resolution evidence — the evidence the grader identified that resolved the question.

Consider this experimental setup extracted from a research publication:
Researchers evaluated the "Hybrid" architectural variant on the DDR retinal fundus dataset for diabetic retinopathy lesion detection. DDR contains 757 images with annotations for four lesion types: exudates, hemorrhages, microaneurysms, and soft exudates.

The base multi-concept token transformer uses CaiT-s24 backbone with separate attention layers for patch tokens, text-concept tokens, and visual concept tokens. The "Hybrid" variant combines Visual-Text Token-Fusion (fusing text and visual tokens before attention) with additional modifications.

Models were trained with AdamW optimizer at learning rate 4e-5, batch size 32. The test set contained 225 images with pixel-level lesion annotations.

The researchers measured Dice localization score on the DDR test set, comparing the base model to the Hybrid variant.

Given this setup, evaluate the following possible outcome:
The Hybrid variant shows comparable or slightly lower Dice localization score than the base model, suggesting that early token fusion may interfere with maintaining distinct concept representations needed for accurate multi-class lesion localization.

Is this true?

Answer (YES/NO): NO